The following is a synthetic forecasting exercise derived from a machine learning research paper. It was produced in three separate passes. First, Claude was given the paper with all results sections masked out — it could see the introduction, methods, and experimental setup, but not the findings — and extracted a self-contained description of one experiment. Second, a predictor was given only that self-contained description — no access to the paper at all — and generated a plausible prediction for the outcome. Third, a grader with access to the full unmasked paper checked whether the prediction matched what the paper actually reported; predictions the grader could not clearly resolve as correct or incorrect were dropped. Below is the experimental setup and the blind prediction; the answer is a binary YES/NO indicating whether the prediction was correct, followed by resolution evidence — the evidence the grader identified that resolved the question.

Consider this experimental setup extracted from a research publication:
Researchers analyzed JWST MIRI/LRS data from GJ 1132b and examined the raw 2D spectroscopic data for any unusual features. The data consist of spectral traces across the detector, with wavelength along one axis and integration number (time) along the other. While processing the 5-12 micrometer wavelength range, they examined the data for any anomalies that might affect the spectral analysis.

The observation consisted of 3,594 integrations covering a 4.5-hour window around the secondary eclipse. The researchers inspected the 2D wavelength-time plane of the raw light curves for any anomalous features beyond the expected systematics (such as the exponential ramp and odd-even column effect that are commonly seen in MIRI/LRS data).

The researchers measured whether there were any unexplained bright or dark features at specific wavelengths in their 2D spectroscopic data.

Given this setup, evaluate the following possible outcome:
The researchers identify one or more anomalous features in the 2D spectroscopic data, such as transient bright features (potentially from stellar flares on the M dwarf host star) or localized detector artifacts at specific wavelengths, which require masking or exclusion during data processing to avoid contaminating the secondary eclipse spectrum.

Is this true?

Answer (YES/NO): YES